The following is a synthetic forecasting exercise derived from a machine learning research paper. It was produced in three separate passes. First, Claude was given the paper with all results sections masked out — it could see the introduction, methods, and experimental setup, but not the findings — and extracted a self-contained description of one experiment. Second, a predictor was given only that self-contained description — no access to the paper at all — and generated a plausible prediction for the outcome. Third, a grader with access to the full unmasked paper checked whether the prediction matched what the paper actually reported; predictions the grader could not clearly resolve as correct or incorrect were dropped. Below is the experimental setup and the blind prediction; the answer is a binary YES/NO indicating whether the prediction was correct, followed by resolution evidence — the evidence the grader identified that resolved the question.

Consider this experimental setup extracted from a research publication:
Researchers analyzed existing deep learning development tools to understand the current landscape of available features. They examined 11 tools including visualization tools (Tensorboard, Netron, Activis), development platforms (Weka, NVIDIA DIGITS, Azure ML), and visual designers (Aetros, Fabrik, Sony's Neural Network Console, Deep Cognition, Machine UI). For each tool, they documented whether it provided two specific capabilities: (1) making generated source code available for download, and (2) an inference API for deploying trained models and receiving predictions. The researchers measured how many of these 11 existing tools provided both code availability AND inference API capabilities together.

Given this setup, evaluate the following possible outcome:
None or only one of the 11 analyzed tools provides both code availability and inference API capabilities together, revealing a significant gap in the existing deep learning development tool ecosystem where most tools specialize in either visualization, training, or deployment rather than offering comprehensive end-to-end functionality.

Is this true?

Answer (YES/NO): YES